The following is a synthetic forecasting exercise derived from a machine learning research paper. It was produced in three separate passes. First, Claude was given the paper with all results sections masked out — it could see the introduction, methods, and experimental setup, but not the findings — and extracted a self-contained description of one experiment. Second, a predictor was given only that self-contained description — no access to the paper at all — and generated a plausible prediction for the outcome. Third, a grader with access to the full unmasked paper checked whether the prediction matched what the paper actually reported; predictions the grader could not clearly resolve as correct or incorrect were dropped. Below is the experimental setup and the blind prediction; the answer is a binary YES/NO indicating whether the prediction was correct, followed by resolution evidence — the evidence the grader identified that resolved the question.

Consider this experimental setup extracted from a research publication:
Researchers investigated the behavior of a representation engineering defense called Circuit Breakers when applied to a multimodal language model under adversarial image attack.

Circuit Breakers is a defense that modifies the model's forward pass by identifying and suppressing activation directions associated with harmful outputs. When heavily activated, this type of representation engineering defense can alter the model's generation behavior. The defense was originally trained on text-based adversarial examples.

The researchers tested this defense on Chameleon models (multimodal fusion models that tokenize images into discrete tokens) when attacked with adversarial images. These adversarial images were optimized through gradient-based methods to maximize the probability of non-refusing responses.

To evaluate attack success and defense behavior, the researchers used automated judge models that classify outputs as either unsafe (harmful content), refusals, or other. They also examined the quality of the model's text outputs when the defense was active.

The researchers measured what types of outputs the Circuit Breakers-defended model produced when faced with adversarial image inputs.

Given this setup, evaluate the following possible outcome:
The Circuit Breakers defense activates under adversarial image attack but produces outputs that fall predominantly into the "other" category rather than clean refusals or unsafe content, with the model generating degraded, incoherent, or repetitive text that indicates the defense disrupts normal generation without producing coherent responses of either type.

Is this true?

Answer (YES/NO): NO